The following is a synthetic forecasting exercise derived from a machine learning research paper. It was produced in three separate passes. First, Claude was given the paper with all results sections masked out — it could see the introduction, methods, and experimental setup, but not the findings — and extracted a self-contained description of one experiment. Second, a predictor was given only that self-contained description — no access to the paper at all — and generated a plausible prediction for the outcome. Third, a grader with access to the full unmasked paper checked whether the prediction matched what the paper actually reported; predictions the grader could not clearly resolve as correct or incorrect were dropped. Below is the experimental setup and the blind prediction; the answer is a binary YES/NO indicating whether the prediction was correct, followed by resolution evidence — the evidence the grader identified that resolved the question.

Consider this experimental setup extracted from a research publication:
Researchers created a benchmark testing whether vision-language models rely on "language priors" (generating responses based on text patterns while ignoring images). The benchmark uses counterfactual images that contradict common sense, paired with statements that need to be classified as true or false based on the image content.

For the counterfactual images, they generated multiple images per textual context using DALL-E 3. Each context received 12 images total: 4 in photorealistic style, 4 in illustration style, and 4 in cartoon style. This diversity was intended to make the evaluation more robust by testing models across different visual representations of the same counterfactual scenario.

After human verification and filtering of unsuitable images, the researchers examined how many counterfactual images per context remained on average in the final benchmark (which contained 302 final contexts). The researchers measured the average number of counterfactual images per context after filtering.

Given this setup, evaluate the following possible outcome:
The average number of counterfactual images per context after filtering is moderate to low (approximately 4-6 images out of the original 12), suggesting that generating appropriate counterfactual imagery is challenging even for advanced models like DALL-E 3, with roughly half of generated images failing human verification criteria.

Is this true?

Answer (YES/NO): NO